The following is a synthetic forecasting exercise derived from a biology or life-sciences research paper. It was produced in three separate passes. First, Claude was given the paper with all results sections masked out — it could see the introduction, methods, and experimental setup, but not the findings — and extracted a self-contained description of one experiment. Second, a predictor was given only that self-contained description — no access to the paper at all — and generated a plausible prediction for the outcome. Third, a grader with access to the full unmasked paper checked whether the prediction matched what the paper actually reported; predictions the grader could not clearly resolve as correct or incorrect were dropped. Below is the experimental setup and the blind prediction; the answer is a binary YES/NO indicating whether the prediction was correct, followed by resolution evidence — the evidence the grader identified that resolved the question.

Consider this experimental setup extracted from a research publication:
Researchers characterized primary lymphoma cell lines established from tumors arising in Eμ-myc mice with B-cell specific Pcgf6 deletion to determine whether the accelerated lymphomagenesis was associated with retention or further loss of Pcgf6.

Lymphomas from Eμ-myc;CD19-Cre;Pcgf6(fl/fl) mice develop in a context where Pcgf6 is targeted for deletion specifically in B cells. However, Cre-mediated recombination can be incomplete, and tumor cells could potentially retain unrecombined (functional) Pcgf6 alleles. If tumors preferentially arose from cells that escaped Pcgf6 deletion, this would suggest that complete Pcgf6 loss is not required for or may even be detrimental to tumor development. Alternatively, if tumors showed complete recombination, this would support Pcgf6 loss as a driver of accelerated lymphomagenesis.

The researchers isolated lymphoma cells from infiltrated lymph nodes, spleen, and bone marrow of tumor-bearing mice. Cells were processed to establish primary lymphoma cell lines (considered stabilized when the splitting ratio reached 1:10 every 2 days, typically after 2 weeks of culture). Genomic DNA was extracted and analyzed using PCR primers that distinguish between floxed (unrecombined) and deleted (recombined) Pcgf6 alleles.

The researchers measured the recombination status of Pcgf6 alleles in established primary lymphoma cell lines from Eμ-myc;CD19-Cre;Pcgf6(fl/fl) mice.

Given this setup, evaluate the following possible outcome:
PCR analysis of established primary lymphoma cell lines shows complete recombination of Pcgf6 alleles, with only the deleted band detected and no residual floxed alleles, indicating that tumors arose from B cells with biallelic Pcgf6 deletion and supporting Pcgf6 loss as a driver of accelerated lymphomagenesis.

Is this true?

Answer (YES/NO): YES